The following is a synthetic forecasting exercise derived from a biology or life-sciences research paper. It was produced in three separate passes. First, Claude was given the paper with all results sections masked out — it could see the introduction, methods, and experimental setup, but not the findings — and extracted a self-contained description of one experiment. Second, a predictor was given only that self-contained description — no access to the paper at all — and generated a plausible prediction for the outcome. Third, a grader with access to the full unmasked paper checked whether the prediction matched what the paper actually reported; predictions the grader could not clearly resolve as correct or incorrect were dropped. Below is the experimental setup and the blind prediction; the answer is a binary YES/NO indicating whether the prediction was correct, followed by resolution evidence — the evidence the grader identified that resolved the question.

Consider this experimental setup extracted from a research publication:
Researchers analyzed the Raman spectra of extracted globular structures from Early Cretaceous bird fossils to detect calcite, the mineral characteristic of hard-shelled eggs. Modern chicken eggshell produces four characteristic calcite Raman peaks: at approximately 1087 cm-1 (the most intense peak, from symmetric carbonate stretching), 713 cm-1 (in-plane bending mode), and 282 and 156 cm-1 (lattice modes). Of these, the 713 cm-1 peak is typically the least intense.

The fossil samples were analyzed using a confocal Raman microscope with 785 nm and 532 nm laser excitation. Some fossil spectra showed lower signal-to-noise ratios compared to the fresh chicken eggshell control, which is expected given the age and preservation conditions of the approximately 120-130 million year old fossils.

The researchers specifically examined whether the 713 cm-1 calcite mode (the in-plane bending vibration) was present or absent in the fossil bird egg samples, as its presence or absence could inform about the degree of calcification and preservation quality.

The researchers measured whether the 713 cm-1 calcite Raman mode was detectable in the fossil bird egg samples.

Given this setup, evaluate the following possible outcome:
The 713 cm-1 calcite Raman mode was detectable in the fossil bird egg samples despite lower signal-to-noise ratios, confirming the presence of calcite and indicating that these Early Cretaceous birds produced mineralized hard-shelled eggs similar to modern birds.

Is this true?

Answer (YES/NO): NO